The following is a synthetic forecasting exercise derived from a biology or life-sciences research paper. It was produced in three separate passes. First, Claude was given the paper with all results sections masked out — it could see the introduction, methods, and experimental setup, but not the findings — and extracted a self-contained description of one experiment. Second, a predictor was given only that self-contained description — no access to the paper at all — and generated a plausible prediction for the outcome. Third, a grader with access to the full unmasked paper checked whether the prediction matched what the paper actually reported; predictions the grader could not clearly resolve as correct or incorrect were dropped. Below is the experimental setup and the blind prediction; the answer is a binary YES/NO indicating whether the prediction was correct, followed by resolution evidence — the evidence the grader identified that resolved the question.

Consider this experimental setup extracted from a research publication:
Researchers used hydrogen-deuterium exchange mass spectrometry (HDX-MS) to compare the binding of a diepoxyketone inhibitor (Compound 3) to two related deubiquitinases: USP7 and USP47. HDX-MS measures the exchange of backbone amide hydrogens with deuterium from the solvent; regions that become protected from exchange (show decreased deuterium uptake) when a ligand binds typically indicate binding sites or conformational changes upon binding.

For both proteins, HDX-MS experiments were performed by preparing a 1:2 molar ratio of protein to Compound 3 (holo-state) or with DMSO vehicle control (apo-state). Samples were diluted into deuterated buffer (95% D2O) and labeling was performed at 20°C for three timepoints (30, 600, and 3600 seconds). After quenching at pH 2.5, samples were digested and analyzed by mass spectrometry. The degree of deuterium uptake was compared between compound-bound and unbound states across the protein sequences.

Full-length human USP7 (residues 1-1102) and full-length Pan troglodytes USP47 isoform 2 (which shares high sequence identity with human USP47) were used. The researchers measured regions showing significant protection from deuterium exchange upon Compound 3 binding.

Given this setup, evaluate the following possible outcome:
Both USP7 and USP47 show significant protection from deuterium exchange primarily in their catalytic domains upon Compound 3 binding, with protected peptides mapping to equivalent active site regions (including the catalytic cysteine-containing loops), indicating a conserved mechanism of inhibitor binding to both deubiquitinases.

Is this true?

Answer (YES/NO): NO